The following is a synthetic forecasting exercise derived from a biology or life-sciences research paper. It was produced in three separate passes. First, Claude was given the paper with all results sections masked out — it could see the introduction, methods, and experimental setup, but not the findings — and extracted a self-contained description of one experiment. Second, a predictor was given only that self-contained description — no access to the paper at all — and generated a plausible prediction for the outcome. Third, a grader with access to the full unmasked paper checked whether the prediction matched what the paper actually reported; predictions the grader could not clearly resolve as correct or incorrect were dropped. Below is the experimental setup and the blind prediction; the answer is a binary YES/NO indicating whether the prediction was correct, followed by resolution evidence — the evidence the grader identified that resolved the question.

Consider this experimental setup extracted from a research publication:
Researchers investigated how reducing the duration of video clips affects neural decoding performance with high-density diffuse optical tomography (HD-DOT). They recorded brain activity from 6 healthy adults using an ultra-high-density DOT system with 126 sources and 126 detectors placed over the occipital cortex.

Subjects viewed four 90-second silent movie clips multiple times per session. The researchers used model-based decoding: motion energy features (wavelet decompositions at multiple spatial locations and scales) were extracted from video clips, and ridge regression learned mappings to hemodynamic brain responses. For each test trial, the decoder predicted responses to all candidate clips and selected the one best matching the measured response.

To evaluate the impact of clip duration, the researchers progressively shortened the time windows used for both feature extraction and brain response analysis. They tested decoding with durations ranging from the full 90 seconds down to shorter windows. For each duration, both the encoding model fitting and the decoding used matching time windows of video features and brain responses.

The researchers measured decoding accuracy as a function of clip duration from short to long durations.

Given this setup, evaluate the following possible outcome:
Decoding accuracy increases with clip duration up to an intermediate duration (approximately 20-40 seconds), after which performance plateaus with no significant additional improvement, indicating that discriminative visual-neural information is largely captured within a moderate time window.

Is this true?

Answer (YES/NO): YES